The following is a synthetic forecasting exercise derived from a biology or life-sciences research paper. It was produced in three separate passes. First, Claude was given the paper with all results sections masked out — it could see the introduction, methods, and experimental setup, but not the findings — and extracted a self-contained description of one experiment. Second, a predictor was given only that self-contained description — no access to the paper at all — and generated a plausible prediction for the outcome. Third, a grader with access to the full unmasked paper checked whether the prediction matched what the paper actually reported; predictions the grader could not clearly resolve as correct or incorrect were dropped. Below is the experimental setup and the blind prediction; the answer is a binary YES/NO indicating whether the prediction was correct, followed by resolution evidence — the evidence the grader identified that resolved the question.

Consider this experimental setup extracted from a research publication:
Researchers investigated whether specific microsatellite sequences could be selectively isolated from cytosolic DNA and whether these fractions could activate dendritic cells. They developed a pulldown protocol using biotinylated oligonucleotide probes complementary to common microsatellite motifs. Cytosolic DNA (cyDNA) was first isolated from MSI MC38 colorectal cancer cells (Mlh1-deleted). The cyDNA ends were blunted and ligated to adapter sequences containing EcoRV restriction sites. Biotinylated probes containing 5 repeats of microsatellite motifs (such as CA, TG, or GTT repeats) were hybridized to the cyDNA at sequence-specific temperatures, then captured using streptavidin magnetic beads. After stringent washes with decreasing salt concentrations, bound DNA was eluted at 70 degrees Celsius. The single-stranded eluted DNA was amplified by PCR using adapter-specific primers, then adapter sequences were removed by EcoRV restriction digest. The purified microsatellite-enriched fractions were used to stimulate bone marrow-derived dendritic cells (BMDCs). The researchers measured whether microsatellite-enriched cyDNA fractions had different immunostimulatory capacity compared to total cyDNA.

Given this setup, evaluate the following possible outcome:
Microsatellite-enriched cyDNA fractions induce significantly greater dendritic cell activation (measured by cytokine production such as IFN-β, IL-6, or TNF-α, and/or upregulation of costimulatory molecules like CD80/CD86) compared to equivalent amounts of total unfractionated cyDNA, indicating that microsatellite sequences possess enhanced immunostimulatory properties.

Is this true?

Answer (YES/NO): NO